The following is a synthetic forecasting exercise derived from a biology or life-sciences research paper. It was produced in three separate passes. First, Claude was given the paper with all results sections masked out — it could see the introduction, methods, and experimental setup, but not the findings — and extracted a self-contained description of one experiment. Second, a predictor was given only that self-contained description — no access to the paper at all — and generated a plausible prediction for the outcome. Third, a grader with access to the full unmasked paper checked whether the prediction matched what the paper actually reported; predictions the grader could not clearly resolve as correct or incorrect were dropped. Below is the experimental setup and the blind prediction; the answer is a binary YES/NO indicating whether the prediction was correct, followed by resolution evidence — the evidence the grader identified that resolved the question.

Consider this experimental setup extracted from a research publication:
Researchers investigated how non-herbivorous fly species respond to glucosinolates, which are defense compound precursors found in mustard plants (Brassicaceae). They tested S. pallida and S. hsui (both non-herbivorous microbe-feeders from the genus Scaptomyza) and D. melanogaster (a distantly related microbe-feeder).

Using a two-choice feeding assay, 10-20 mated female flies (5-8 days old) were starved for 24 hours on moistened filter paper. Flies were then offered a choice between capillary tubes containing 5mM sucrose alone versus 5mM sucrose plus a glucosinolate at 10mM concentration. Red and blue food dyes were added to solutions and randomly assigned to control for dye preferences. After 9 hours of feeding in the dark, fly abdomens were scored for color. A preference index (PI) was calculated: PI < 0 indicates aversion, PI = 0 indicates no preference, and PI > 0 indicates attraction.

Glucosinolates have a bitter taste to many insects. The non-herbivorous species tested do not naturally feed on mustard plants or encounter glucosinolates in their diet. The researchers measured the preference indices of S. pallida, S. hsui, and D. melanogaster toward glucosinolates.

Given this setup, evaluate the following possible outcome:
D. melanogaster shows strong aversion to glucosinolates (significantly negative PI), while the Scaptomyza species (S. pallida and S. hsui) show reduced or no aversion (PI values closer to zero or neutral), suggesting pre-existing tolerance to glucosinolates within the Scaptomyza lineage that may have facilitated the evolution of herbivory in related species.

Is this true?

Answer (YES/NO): NO